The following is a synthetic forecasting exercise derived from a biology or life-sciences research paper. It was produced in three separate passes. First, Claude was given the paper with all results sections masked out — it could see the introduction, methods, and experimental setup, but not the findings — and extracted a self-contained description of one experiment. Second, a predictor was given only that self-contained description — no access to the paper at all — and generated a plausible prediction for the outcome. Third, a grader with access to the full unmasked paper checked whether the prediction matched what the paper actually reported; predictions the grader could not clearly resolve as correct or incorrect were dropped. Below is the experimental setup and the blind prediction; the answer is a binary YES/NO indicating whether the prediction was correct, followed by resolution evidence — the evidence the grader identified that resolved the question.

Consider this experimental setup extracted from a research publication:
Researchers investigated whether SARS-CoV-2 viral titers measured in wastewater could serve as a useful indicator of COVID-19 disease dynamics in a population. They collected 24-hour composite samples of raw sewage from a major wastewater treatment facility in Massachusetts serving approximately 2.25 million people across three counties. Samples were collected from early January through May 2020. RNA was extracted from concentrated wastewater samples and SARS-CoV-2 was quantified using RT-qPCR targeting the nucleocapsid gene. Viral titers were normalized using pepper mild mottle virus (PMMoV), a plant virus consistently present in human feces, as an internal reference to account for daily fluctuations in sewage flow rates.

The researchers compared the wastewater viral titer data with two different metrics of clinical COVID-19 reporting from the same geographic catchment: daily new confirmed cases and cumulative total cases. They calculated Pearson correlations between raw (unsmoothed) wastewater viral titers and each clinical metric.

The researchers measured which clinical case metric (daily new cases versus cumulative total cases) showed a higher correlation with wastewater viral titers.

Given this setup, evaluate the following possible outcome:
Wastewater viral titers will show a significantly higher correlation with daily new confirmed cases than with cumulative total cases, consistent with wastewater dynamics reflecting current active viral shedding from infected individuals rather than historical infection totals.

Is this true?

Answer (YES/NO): YES